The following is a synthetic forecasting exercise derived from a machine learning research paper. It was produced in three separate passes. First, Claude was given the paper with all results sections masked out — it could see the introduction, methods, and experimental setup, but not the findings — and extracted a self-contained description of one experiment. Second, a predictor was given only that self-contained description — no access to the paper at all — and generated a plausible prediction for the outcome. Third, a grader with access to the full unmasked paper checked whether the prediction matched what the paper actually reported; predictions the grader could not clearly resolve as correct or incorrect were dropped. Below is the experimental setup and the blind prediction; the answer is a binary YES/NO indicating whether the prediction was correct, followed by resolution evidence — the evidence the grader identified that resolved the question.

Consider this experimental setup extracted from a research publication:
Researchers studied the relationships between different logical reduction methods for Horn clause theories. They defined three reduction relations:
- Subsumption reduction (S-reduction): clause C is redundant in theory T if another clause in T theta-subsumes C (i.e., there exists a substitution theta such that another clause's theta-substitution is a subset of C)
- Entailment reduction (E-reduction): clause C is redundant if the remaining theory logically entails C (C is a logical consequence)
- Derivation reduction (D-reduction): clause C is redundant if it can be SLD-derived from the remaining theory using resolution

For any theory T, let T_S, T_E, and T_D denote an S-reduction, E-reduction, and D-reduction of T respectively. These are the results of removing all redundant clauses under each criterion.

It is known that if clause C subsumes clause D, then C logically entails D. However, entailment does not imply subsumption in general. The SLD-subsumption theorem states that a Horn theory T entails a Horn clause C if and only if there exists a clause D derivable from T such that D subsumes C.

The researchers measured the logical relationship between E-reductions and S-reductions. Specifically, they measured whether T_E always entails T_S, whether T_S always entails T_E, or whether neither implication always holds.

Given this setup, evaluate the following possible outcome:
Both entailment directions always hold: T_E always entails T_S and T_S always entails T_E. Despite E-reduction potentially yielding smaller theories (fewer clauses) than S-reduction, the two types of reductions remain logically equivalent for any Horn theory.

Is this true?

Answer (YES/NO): NO